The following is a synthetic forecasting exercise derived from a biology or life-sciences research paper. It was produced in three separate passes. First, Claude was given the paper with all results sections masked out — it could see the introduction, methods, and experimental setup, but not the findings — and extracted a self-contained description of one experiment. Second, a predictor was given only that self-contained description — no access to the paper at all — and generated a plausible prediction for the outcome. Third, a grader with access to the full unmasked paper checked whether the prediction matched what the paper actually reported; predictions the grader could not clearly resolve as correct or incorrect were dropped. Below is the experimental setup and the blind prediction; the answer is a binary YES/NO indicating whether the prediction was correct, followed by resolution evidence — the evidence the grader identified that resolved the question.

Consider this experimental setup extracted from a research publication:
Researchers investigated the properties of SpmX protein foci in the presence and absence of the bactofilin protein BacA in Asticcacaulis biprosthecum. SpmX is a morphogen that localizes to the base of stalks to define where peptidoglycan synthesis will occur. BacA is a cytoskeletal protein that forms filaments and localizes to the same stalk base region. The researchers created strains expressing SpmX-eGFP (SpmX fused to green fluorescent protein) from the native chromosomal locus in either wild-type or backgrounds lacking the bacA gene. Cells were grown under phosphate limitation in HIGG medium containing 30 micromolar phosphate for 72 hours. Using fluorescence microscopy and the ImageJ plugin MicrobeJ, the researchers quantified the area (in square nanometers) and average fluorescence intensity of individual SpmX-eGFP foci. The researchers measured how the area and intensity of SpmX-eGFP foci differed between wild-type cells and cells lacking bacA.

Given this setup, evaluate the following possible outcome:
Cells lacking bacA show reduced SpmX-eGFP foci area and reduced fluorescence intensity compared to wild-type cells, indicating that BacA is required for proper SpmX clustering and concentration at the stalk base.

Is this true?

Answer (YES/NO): NO